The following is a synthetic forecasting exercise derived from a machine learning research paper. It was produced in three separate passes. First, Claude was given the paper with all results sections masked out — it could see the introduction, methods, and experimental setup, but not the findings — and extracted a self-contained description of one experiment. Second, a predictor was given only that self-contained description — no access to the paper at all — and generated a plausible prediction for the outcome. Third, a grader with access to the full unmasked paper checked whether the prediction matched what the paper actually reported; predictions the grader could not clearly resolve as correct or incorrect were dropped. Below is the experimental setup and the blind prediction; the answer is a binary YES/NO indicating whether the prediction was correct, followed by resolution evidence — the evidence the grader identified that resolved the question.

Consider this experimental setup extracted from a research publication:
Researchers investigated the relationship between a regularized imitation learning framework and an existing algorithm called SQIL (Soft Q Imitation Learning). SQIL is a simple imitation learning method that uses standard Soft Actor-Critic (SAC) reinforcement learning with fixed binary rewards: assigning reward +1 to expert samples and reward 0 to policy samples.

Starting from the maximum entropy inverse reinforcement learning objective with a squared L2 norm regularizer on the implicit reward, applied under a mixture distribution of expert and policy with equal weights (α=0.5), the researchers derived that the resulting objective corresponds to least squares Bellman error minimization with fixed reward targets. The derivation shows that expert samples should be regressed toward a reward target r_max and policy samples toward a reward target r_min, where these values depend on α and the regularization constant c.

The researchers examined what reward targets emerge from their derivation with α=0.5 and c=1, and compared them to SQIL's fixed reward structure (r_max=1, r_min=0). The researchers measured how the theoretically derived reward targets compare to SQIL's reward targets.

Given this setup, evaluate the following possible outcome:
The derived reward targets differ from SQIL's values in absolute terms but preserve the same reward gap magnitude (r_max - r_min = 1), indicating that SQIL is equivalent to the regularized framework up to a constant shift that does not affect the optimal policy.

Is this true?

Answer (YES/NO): NO